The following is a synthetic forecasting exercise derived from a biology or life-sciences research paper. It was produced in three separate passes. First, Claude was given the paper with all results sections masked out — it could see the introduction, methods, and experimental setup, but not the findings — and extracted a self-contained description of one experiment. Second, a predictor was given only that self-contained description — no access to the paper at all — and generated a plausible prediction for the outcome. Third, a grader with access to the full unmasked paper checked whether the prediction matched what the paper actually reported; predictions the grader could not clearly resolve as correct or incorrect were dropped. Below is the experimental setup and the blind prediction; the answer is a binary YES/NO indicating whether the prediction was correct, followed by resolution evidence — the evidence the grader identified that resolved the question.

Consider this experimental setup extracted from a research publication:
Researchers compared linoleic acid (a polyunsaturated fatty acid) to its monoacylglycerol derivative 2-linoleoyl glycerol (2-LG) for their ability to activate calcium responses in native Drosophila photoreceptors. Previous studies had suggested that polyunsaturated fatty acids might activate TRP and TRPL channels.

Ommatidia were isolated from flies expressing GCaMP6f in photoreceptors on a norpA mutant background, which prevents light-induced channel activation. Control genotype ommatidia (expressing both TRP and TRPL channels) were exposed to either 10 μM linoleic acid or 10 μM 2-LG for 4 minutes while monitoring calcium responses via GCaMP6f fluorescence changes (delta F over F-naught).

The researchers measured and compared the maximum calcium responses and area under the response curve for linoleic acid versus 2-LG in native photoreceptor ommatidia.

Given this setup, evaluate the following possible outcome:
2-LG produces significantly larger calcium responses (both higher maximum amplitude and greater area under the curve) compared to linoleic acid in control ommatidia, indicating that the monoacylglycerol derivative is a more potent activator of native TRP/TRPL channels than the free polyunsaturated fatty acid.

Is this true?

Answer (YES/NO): NO